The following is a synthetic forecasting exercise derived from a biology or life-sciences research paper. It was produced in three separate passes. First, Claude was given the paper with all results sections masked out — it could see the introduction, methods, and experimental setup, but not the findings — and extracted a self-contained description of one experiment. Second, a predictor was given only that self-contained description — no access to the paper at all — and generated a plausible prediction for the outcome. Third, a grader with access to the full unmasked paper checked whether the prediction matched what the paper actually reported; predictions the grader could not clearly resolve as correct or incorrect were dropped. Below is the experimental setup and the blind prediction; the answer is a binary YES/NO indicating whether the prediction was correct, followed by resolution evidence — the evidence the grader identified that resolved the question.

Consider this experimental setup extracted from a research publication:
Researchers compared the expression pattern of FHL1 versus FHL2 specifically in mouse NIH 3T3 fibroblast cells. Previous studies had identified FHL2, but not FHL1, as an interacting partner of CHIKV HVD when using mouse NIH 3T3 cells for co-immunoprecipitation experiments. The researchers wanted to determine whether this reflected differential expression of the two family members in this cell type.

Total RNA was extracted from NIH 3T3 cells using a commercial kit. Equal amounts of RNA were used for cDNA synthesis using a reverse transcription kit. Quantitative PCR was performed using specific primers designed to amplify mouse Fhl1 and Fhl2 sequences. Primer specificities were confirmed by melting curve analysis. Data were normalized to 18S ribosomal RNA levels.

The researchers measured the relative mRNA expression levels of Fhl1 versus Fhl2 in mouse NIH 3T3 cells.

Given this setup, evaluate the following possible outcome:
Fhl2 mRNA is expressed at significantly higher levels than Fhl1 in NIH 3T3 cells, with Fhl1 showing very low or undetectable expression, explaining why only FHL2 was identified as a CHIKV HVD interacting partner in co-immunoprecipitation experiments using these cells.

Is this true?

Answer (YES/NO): YES